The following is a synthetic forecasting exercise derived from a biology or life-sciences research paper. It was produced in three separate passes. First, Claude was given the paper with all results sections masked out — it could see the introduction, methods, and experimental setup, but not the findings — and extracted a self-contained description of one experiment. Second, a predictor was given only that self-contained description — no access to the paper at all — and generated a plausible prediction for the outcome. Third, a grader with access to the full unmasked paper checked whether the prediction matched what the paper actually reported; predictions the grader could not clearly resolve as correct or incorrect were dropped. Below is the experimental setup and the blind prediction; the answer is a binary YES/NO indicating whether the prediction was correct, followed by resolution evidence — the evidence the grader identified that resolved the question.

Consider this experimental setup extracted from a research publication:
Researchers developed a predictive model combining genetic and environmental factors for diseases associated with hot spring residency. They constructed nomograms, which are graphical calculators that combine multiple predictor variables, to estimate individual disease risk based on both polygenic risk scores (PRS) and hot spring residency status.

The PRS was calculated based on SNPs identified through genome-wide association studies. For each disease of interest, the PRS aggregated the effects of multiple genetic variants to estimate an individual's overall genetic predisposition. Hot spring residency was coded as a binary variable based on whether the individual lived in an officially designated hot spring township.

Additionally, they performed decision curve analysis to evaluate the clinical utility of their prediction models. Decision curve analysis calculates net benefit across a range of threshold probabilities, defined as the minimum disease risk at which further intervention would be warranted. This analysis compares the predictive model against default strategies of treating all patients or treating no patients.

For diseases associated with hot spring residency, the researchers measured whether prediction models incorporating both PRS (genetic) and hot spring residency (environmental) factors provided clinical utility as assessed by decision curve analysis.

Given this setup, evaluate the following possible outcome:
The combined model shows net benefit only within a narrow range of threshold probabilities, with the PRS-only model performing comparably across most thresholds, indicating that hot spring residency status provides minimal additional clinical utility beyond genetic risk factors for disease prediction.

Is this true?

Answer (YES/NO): NO